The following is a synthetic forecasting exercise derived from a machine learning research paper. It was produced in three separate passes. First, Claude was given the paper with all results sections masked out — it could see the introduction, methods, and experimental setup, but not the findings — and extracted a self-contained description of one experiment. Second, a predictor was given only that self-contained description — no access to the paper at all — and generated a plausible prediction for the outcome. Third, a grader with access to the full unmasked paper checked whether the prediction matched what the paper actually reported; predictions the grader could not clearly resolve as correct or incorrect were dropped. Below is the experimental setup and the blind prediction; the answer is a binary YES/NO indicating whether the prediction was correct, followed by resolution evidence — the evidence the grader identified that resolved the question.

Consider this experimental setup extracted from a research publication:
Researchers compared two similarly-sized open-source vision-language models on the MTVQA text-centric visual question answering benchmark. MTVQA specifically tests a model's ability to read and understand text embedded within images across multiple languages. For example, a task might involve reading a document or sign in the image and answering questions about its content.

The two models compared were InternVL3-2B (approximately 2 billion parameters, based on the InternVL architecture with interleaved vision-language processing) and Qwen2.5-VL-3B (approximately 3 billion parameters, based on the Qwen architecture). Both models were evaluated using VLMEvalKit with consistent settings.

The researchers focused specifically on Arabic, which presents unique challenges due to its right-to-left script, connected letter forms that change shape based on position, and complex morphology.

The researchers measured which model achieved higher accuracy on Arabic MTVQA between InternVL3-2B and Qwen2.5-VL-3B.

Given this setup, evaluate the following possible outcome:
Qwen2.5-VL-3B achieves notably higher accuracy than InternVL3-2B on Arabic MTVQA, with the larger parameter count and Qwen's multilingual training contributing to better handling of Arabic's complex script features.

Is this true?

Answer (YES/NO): YES